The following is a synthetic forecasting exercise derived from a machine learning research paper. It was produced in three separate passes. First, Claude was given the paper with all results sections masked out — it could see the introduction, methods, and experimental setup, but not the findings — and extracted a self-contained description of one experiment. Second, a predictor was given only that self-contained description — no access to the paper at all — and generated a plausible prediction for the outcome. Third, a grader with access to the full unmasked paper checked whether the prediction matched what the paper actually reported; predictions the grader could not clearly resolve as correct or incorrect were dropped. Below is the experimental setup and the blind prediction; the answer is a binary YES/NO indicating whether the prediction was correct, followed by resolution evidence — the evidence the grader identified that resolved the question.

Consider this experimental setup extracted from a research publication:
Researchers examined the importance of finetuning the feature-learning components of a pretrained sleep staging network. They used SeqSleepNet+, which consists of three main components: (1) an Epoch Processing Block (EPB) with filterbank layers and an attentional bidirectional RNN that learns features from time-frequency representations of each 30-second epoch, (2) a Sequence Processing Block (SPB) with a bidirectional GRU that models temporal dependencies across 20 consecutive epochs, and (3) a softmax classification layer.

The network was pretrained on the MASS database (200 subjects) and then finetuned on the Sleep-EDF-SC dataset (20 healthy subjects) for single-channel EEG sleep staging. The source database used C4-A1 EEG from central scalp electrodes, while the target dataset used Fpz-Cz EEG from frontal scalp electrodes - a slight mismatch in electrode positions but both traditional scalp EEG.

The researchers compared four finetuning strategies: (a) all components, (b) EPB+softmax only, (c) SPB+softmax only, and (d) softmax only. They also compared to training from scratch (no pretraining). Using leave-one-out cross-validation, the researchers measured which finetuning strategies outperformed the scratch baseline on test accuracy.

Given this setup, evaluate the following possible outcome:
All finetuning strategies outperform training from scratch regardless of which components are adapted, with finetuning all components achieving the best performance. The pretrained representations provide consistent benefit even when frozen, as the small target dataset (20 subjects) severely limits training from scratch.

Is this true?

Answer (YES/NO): NO